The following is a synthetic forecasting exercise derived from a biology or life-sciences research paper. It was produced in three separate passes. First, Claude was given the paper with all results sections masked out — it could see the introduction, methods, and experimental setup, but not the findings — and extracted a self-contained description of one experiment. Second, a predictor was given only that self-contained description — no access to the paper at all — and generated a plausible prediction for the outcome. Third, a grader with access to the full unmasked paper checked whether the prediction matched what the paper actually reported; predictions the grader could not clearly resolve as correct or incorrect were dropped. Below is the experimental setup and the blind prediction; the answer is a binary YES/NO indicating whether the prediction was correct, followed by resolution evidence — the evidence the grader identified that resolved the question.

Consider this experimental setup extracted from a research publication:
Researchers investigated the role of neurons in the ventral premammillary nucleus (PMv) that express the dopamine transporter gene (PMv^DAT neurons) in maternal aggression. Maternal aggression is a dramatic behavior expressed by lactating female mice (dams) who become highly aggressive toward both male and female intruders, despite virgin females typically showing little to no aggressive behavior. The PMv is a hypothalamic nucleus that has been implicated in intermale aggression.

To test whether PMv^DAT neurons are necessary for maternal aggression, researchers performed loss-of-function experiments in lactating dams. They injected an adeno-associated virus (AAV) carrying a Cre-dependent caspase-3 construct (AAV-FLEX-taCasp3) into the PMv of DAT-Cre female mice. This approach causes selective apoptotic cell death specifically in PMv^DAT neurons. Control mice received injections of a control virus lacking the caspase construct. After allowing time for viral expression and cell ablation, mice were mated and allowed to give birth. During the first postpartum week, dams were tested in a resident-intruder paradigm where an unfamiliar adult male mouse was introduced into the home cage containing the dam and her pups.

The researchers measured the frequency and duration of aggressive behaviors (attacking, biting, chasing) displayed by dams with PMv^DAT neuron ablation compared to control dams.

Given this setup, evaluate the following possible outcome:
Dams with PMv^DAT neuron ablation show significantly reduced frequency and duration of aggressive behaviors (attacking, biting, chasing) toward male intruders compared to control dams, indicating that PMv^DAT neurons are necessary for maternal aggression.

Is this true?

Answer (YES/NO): YES